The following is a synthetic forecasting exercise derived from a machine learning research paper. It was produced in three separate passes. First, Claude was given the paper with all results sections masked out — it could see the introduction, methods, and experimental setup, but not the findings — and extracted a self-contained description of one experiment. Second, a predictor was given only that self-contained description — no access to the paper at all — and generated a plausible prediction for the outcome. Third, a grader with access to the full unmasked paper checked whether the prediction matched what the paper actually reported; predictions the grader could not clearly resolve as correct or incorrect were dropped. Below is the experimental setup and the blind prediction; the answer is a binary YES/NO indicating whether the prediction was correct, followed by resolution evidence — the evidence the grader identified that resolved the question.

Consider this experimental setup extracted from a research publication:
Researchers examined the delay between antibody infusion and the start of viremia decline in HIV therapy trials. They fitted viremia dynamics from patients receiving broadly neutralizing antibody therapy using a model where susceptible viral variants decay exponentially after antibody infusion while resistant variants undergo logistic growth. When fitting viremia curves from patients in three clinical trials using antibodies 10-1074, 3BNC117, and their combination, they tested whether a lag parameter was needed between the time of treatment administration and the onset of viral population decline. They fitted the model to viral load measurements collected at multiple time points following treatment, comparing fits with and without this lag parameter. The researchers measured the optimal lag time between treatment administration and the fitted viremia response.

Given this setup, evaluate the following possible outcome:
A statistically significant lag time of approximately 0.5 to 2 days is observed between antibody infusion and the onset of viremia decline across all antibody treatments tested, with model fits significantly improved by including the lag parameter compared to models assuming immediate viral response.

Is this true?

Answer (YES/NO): YES